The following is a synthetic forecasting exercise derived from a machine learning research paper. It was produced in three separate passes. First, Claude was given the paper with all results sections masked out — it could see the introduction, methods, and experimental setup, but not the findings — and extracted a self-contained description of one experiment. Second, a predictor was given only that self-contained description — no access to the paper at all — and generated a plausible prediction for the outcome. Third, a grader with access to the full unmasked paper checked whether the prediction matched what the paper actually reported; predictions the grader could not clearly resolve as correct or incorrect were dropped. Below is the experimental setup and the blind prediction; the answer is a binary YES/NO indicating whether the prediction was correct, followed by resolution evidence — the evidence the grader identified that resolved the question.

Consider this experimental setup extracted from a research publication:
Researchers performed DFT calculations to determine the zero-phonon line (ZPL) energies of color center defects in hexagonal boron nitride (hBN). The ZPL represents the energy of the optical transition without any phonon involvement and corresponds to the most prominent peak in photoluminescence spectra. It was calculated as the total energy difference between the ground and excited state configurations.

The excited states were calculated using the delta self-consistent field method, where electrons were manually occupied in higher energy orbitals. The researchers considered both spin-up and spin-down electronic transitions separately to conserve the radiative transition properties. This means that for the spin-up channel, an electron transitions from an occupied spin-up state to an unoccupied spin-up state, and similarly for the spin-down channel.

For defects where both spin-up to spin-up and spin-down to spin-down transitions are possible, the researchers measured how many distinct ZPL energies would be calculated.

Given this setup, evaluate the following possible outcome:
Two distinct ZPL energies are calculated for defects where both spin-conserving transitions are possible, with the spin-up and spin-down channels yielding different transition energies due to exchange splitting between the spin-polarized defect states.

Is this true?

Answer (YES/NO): YES